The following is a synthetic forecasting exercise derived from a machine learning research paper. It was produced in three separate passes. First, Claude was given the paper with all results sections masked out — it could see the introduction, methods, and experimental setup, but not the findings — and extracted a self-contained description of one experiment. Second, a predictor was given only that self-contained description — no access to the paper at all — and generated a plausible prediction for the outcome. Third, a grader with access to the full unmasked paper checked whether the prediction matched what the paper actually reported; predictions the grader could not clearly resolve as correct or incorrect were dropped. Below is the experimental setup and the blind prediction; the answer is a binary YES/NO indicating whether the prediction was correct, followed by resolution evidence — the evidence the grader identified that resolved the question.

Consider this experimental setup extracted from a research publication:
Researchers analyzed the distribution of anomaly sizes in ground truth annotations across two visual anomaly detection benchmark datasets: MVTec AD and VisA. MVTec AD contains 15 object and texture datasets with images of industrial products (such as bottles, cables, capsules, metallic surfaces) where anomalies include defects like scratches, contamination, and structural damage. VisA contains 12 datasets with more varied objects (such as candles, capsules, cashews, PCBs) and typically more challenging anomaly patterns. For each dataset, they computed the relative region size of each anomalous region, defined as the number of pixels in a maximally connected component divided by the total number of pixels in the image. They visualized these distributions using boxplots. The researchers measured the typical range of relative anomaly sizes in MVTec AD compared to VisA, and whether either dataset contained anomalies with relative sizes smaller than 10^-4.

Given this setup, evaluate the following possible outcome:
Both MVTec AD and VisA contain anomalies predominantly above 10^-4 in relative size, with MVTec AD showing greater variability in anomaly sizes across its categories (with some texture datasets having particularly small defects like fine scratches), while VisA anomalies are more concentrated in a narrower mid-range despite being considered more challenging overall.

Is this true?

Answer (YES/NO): NO